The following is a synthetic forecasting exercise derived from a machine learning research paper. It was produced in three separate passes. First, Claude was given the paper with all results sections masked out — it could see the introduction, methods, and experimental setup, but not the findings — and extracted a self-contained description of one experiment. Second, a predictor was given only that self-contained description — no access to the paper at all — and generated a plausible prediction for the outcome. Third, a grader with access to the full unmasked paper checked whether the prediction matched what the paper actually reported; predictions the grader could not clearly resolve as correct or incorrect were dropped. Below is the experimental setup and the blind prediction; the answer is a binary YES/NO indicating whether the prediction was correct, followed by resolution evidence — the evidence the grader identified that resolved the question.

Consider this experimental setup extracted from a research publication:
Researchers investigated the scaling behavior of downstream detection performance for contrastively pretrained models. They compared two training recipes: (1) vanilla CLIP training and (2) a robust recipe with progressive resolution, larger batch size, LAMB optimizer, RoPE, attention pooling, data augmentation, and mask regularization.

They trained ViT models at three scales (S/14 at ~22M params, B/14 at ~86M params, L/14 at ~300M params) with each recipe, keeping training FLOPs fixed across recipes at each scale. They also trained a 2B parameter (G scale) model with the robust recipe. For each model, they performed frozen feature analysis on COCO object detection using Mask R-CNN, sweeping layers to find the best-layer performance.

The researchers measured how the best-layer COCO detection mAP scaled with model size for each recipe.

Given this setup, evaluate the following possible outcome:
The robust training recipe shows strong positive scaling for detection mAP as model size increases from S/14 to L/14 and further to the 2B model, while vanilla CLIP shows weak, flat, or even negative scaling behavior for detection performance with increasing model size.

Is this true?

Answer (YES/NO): YES